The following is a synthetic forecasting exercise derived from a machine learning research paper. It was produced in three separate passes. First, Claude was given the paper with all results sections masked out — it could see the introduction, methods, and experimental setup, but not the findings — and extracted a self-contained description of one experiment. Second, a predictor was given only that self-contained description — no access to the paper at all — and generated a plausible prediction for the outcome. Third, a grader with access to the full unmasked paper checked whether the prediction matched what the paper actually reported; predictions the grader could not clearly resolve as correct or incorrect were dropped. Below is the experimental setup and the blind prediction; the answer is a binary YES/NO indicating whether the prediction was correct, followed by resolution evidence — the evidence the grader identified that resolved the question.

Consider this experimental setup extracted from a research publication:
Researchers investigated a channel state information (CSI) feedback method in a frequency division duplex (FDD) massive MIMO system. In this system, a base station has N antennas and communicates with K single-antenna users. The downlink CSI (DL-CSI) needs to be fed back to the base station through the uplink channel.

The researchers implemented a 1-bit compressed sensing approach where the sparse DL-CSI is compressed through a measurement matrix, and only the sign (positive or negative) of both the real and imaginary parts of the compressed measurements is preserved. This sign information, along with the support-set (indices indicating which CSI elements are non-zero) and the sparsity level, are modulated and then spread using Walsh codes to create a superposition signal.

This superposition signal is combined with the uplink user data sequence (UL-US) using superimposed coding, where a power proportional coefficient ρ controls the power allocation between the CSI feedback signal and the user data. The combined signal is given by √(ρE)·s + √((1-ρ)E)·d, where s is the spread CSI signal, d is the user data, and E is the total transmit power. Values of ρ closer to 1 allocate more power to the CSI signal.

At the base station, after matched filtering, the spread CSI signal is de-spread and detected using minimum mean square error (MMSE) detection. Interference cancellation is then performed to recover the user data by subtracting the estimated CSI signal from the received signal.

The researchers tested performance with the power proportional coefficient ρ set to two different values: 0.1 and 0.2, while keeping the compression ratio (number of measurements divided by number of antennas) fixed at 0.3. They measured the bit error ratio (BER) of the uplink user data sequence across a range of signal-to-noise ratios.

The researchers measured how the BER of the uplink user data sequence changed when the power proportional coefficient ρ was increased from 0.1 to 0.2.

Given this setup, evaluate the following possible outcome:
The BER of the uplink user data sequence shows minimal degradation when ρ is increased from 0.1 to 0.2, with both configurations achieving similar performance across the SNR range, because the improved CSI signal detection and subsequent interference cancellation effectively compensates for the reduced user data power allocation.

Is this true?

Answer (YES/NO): NO